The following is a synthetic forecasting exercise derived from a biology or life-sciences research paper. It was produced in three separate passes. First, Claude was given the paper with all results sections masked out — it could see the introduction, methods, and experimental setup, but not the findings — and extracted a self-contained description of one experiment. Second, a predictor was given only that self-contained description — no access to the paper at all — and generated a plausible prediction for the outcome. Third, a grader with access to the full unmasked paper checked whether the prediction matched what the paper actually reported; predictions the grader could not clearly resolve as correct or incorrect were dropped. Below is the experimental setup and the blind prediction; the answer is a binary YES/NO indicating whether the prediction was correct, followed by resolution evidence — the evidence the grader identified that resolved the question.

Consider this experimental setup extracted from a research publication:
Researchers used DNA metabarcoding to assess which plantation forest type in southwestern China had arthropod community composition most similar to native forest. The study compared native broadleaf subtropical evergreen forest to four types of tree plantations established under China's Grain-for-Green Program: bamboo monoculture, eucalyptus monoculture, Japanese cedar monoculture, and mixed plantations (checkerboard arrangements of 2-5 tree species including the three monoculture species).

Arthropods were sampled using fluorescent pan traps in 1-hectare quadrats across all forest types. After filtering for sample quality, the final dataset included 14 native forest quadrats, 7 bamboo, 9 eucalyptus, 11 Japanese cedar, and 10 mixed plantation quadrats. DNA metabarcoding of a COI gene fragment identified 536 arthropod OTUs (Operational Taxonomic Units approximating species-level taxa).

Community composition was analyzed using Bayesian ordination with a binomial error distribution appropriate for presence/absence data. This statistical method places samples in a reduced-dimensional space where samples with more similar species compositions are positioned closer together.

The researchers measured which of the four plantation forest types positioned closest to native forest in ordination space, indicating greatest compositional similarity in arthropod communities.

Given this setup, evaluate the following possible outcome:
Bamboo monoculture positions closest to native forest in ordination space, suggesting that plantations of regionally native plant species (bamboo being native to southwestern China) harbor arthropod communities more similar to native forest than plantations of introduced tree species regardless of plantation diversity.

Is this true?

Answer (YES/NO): NO